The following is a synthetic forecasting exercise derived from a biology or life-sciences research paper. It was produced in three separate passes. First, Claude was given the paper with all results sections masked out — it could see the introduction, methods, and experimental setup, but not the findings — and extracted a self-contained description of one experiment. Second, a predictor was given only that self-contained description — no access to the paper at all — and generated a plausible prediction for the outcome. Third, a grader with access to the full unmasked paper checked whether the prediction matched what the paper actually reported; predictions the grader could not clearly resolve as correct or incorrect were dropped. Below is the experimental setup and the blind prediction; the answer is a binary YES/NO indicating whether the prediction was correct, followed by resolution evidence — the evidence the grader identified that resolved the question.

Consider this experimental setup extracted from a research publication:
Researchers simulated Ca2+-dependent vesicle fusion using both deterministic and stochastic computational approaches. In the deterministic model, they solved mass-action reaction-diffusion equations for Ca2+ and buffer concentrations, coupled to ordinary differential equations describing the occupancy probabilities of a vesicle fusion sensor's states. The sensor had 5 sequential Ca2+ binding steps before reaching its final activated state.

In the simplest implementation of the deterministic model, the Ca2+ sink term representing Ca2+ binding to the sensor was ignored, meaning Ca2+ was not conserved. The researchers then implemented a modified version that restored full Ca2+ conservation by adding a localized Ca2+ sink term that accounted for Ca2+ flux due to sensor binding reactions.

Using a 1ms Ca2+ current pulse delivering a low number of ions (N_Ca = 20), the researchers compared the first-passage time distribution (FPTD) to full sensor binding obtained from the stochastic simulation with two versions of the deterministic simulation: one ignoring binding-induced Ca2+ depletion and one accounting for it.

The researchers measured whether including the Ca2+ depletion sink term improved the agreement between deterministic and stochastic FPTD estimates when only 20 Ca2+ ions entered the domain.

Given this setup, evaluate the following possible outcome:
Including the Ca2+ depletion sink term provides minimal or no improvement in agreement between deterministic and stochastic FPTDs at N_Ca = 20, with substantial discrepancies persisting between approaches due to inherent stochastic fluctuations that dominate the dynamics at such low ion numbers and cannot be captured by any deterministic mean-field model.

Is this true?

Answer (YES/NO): YES